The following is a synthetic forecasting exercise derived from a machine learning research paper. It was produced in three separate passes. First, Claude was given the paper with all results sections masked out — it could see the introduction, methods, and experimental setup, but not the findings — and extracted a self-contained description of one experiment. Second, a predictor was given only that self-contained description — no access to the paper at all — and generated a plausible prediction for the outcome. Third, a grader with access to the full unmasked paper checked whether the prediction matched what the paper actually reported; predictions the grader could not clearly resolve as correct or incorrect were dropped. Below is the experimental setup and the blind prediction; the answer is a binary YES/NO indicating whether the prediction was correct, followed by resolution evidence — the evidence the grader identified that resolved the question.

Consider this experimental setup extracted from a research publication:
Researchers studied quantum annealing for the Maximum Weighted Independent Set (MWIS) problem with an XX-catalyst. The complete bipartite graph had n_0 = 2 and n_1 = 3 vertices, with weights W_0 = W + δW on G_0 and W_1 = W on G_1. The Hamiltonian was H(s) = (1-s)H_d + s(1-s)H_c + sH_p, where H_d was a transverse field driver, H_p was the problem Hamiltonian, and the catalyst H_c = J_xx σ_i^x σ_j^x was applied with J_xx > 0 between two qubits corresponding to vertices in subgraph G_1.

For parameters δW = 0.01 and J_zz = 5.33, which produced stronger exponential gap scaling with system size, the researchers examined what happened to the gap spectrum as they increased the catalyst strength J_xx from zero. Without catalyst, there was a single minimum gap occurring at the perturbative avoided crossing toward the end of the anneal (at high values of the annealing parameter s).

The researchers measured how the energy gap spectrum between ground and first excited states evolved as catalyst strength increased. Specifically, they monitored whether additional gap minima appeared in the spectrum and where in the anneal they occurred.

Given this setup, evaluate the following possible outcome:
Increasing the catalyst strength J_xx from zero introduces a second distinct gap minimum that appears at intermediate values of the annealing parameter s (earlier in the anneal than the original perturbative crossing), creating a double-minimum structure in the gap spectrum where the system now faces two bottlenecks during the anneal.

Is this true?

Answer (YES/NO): YES